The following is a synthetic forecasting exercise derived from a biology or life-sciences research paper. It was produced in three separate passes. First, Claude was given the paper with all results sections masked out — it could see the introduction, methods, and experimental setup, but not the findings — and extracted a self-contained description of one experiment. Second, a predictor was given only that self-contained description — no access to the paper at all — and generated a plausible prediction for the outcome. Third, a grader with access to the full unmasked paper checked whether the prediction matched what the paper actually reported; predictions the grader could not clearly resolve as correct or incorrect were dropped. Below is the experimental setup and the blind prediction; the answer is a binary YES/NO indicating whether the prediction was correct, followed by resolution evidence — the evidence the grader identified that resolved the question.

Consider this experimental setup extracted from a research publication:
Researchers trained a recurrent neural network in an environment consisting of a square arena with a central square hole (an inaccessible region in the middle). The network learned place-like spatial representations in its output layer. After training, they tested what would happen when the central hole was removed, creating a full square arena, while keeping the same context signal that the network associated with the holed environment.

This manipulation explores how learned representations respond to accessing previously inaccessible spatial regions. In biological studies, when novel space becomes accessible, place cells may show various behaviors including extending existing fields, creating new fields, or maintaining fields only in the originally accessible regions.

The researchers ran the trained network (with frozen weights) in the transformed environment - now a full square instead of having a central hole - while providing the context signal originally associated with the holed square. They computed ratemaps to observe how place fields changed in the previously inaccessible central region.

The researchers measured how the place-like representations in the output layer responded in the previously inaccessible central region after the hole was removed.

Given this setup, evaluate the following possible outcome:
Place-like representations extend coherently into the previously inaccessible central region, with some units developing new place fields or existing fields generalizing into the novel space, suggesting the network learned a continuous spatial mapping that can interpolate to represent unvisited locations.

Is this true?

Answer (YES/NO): YES